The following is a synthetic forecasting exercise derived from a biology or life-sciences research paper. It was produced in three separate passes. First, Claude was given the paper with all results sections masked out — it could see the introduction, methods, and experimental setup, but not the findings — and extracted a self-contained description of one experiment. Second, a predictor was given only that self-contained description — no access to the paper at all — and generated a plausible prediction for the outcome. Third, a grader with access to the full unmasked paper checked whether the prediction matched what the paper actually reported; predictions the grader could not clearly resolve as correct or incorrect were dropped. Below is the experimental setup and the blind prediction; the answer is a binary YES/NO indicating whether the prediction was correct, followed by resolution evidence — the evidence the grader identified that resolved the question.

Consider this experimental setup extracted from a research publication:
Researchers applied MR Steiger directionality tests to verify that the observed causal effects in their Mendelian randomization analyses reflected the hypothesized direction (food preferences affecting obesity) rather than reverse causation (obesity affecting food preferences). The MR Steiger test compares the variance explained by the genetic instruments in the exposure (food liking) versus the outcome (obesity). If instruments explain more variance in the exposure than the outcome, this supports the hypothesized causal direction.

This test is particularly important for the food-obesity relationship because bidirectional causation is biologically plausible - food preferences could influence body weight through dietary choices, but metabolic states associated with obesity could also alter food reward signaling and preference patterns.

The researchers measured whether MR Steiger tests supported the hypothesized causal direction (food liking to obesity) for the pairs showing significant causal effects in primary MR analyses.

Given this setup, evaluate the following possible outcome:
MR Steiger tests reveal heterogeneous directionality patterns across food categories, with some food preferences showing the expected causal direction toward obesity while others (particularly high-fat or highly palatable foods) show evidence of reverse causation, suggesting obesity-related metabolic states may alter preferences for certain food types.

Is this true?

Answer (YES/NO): NO